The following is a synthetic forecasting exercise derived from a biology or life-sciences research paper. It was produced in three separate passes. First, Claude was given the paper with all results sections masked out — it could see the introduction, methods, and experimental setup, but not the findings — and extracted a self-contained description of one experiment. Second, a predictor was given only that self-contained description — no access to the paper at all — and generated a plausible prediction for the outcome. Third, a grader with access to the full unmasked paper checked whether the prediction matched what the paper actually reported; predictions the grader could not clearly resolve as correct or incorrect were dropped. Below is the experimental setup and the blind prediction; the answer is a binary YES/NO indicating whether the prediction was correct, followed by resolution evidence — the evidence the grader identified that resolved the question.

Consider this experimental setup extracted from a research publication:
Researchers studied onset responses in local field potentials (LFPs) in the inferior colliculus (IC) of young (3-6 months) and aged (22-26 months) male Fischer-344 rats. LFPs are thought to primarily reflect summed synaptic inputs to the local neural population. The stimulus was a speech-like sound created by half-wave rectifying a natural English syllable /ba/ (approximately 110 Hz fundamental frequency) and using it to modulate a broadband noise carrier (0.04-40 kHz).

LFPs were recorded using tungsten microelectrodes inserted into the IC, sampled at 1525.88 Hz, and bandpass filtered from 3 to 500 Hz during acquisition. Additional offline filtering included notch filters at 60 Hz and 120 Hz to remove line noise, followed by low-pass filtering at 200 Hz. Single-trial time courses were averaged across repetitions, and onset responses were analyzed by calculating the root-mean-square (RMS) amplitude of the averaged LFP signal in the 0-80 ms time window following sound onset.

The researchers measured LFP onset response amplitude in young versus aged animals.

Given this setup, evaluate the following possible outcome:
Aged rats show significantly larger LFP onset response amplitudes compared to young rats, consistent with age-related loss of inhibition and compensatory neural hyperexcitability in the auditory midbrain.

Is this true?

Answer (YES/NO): NO